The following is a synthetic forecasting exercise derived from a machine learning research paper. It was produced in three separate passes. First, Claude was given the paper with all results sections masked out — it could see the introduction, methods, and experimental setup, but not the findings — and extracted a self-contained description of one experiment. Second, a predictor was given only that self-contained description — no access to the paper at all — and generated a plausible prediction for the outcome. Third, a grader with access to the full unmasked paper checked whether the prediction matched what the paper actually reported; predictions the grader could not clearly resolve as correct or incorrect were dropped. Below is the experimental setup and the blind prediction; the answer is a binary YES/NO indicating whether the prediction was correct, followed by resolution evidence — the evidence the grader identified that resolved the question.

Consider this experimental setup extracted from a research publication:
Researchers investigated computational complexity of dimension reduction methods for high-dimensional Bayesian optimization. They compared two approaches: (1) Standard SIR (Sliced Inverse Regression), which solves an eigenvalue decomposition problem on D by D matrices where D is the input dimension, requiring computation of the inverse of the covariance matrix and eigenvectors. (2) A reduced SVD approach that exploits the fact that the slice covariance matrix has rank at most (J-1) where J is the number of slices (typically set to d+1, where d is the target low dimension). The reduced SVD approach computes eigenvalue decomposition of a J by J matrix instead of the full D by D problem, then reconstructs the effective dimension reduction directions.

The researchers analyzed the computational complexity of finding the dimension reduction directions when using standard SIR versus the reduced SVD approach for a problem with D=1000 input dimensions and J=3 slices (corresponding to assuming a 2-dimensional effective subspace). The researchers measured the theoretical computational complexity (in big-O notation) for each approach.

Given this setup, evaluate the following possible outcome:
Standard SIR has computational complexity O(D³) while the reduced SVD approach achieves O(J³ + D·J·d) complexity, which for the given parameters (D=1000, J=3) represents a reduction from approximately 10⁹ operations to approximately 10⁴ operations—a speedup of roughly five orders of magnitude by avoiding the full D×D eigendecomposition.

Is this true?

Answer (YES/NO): NO